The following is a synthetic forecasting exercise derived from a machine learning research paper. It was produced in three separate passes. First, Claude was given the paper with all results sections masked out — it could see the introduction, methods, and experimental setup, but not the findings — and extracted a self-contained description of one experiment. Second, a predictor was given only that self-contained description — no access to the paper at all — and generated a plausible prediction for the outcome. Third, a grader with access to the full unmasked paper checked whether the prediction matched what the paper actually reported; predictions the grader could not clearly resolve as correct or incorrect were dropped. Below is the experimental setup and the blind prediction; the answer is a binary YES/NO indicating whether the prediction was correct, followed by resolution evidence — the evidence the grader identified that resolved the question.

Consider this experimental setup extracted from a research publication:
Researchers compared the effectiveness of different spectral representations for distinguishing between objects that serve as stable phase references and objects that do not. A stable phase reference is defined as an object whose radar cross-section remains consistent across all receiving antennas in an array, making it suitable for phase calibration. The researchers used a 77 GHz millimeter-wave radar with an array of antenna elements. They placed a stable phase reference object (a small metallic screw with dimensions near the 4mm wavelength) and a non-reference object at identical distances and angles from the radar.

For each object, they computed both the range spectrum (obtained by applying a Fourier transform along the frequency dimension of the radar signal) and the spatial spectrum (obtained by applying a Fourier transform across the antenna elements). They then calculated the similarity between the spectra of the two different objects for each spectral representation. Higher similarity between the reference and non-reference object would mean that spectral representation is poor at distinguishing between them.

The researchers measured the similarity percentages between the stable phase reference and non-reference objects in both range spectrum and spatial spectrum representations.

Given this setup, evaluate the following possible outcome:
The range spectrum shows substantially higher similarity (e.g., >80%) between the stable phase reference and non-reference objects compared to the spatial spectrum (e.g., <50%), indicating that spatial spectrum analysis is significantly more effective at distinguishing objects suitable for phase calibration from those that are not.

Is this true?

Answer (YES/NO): YES